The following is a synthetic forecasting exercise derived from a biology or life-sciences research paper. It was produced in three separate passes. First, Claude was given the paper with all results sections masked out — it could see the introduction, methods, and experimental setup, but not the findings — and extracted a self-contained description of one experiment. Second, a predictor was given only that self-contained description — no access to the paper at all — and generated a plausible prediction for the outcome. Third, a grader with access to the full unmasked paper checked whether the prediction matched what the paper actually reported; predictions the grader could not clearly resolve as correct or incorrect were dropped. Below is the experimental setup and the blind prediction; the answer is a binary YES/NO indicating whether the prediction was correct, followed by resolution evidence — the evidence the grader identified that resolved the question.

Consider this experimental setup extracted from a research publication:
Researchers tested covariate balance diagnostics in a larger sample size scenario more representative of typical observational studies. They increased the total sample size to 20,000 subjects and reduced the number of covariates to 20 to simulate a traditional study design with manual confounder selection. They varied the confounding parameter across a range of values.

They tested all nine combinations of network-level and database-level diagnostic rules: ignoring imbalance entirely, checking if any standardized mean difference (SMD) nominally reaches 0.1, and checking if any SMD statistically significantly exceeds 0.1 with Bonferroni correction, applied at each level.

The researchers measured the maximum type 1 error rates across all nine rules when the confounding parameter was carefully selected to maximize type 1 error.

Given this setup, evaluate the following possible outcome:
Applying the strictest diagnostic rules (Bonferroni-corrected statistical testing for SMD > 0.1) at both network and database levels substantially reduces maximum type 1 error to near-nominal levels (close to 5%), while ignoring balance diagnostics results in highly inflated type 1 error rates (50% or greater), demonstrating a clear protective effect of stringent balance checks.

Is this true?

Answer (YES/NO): NO